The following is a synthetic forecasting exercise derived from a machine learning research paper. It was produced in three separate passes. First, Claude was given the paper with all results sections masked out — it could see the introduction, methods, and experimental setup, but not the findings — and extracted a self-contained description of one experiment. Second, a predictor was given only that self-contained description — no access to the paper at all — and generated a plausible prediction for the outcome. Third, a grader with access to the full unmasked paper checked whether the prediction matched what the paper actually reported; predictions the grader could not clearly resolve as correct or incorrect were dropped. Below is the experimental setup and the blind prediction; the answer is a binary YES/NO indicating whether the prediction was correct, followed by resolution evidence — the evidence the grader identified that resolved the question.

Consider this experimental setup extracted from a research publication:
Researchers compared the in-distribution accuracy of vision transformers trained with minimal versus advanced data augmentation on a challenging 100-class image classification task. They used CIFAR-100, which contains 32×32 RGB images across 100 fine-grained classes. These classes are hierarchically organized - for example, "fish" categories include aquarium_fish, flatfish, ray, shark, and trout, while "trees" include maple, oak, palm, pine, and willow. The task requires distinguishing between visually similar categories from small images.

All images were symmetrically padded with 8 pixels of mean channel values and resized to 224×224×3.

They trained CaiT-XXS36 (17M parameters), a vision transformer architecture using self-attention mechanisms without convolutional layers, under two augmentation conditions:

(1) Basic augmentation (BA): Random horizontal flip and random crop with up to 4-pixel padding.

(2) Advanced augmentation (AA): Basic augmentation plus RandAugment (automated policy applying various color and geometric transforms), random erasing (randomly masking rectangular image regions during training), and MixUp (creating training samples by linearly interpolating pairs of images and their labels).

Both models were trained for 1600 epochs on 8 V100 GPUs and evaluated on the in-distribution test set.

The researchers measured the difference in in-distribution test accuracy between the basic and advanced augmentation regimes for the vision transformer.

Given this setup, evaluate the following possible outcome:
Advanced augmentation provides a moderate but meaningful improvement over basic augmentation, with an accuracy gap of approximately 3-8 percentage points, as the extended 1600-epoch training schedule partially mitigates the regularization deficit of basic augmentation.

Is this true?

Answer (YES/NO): NO